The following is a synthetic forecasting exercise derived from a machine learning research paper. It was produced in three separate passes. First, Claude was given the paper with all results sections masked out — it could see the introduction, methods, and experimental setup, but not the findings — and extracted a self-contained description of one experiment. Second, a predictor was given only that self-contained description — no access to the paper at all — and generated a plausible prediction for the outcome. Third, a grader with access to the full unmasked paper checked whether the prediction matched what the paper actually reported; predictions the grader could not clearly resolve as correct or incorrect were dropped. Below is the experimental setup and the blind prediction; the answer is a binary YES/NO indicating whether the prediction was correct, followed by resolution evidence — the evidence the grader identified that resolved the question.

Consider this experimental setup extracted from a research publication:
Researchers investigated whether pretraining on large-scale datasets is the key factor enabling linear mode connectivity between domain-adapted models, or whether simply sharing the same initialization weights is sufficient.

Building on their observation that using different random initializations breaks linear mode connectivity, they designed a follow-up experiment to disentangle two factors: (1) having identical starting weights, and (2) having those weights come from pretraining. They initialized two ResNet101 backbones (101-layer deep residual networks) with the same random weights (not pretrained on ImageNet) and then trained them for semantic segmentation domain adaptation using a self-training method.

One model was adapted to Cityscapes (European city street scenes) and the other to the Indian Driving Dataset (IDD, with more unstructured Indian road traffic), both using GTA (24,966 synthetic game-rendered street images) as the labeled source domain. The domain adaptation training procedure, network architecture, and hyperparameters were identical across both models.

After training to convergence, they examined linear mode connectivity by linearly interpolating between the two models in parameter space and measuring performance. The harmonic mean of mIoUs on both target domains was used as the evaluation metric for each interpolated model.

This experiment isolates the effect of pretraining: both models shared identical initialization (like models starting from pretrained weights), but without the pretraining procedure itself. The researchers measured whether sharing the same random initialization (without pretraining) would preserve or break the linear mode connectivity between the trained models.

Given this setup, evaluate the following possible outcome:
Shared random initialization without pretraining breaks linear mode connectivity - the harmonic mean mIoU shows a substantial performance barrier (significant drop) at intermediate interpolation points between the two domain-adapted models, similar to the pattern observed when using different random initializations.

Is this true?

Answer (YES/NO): YES